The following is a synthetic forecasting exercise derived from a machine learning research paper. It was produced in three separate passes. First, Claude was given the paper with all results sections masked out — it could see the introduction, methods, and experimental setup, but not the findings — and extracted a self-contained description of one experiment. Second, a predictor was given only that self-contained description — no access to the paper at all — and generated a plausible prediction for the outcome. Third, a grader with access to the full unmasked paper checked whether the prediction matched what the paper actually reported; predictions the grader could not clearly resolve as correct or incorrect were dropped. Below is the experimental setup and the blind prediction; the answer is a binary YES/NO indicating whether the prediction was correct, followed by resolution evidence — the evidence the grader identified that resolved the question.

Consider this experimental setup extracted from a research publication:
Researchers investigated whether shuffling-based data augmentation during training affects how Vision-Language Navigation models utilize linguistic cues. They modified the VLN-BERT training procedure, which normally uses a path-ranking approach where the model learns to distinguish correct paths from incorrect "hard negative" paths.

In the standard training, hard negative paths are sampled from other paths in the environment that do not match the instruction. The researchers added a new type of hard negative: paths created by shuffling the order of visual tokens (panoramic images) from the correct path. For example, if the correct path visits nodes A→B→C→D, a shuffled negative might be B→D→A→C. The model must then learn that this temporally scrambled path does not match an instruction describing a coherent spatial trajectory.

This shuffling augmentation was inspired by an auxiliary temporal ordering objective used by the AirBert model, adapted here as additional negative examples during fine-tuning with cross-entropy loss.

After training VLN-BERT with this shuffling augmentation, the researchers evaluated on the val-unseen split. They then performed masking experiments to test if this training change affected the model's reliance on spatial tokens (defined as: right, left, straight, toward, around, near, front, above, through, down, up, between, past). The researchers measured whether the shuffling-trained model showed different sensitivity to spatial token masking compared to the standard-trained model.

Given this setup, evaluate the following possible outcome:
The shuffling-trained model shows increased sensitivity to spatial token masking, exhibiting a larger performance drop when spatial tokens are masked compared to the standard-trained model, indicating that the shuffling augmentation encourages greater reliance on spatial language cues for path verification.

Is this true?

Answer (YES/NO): YES